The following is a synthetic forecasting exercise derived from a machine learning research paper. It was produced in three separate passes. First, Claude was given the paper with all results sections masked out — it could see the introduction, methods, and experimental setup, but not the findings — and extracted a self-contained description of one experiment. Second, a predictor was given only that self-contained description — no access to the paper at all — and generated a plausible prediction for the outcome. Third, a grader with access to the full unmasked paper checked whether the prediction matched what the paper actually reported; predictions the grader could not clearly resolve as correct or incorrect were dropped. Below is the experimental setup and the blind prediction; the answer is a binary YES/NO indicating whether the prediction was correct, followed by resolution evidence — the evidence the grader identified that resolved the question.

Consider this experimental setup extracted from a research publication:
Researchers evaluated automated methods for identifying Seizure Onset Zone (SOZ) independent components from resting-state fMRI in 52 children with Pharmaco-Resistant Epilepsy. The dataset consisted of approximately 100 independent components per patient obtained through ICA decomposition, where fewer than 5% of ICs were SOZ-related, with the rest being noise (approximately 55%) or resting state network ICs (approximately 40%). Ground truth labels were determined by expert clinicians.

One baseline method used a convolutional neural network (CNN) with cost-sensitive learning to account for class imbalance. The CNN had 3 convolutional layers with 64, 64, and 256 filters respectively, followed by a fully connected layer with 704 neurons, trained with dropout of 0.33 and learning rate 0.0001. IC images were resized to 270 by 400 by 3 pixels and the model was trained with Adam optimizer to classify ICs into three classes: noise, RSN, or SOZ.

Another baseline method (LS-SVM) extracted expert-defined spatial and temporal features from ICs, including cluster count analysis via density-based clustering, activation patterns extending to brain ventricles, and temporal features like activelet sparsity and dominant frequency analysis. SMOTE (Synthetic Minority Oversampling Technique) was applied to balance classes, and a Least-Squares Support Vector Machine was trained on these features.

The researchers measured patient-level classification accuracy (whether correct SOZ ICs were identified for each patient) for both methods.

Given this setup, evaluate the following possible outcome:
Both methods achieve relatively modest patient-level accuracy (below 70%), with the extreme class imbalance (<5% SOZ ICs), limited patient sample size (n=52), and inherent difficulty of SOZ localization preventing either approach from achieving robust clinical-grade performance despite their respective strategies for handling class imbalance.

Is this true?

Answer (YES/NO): YES